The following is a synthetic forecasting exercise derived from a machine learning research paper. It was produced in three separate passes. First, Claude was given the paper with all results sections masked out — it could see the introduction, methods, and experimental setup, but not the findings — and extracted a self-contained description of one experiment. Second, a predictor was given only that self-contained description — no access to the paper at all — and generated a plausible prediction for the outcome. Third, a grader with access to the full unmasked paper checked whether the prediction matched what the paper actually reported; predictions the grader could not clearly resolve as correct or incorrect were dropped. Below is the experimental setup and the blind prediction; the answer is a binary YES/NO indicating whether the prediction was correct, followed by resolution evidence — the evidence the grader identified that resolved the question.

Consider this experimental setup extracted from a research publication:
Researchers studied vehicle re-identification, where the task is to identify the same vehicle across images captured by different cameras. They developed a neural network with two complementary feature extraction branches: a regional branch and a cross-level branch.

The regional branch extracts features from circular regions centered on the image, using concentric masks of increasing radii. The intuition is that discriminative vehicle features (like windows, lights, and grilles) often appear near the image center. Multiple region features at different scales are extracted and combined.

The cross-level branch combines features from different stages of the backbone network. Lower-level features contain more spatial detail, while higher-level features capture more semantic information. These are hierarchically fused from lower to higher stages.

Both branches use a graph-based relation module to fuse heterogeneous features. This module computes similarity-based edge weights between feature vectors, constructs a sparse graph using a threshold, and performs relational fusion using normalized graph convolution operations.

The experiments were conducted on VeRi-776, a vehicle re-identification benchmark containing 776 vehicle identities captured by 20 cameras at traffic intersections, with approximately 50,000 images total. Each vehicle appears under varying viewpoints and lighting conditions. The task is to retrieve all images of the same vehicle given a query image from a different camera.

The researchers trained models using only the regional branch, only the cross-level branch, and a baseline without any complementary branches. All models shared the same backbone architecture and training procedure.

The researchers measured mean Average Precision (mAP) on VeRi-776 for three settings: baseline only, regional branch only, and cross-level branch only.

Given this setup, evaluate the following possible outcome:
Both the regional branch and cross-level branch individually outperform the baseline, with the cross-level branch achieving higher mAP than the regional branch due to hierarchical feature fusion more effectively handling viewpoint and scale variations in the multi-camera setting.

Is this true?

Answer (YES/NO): YES